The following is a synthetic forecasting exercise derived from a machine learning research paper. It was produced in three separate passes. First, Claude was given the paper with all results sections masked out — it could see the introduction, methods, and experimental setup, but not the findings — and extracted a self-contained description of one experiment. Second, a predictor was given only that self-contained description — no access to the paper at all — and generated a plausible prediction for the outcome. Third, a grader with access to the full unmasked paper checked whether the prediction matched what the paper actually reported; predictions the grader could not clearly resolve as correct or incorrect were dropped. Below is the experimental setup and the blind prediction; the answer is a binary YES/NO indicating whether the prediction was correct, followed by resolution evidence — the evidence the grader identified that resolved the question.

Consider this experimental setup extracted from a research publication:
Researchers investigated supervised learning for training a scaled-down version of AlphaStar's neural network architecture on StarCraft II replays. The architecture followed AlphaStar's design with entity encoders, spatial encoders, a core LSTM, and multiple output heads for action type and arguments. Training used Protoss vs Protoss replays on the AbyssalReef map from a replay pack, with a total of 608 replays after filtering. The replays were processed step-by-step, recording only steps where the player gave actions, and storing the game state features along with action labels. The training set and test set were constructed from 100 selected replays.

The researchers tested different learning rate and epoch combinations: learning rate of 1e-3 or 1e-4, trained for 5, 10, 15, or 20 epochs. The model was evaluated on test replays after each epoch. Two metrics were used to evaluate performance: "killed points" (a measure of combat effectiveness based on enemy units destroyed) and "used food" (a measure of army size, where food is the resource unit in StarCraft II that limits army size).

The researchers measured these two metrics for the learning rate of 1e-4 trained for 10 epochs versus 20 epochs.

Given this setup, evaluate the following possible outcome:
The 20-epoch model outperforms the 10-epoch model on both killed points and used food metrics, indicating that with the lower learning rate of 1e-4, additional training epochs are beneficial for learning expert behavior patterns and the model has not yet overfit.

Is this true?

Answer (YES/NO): NO